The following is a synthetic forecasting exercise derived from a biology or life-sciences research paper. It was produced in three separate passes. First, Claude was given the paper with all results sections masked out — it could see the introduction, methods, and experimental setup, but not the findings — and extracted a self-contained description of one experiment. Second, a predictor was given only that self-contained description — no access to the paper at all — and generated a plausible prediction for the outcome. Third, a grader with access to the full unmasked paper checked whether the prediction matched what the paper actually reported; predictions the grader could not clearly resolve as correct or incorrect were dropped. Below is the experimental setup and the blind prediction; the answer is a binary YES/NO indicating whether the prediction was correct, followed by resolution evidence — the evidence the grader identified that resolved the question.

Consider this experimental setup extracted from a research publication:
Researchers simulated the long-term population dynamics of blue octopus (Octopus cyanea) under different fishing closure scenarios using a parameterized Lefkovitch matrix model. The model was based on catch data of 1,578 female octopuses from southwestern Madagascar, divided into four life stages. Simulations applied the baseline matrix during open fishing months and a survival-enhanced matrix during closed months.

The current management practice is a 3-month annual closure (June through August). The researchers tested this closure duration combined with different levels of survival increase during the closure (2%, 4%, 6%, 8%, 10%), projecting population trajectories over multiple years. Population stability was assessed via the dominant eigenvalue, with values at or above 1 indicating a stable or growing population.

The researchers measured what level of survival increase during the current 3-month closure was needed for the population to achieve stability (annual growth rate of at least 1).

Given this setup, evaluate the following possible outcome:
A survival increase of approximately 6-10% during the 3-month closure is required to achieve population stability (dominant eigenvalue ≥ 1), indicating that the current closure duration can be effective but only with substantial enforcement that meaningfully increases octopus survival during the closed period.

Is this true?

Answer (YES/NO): YES